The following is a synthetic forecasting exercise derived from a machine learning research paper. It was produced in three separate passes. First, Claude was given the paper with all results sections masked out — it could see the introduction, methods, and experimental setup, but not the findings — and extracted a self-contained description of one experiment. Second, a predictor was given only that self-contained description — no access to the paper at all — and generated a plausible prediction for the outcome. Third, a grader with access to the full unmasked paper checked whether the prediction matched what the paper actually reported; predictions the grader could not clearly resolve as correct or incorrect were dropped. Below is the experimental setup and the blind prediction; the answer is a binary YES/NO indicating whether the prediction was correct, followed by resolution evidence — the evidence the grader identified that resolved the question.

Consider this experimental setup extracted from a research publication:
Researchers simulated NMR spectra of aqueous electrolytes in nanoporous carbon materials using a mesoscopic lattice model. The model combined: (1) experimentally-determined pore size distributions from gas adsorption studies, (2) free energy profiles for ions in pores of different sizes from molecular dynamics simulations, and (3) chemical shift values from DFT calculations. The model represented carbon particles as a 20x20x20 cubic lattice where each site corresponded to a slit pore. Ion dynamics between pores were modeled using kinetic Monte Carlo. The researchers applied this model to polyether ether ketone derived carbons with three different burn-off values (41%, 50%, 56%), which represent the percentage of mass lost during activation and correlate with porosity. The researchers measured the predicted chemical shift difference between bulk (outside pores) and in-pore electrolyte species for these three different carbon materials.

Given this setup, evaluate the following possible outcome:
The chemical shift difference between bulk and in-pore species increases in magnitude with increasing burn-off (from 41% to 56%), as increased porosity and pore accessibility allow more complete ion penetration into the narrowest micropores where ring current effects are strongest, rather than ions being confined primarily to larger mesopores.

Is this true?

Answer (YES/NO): NO